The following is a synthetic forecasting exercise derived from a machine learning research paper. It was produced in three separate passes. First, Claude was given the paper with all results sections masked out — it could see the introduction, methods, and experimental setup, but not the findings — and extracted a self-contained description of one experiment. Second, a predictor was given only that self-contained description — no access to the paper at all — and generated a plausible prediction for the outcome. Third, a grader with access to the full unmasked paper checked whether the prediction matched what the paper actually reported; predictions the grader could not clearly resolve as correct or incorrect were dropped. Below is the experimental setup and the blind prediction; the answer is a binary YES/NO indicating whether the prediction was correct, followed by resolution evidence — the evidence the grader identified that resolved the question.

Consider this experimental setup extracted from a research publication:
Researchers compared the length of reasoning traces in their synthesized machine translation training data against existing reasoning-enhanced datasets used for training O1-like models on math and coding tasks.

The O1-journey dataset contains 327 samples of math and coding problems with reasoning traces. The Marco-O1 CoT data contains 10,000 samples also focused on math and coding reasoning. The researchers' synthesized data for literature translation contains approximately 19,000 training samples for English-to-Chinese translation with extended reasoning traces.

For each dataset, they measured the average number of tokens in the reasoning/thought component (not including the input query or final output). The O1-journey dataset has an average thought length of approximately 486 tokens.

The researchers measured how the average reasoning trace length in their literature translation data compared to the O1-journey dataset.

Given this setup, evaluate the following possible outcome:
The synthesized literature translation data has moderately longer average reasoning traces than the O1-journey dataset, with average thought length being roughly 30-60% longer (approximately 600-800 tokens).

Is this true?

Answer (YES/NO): NO